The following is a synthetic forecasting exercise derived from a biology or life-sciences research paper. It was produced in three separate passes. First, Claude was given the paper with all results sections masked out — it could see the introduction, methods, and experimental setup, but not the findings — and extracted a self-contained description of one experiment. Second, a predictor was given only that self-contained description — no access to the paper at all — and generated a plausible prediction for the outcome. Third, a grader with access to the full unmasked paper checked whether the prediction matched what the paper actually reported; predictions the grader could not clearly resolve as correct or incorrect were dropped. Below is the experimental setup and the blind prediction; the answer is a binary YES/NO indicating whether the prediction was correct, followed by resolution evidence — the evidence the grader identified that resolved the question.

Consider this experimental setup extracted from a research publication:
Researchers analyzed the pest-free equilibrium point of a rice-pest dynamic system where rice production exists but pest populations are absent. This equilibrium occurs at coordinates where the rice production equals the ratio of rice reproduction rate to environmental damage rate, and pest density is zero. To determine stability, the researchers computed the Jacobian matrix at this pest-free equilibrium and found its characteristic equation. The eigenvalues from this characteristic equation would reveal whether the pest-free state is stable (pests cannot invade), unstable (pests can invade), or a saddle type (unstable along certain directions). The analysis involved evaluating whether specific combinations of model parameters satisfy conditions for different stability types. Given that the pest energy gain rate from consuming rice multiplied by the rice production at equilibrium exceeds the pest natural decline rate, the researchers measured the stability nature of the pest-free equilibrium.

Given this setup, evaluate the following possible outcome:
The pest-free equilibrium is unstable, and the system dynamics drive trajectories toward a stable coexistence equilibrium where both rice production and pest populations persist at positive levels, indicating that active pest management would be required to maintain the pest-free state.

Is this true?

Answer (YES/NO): YES